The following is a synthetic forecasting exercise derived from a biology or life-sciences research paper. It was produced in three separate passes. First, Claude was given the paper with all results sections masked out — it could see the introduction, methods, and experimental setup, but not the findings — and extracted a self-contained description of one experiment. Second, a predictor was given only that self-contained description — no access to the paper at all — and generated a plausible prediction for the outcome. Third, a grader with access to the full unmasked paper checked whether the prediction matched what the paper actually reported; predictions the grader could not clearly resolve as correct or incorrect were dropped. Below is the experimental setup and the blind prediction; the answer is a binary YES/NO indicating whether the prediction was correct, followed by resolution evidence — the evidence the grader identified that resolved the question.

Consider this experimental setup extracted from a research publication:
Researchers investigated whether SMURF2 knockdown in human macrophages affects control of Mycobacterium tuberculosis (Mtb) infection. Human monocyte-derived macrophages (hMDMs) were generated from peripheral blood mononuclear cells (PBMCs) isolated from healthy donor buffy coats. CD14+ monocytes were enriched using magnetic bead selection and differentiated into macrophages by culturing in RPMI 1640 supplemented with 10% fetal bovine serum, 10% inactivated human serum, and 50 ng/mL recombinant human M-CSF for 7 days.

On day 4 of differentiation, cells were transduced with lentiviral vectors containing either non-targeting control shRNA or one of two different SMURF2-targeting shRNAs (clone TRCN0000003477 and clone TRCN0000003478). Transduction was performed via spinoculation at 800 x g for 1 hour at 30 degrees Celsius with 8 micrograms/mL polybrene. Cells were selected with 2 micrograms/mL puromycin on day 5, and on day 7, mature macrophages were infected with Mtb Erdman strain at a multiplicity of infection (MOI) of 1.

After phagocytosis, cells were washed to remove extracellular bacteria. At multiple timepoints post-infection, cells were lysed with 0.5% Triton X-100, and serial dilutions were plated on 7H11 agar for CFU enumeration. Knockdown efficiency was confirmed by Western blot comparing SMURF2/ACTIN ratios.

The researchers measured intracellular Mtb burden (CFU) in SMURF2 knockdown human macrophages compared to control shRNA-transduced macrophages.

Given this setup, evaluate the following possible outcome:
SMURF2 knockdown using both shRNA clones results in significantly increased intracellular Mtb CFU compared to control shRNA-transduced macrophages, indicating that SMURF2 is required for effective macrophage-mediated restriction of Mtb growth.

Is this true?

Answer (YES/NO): NO